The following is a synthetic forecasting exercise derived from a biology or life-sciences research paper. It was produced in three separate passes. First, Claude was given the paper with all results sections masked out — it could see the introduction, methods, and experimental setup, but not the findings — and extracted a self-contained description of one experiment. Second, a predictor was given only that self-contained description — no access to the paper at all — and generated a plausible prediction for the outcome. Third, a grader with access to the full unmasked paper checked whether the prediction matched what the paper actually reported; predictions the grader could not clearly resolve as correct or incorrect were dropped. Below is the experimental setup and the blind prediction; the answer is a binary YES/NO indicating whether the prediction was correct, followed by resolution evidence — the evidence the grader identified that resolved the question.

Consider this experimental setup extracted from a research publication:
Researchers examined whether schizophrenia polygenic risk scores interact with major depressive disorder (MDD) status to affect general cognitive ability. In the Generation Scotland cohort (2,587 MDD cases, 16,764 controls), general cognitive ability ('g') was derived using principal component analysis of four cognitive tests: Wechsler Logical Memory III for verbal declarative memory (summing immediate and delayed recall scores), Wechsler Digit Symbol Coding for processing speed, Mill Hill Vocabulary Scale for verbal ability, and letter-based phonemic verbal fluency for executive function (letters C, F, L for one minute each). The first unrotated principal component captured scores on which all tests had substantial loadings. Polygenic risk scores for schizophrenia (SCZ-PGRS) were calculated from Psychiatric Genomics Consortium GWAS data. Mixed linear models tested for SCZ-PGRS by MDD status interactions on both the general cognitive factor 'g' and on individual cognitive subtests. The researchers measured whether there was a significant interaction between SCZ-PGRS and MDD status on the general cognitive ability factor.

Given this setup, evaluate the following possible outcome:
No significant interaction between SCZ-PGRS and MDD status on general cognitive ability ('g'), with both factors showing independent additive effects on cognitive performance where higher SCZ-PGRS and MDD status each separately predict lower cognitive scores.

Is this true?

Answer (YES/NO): NO